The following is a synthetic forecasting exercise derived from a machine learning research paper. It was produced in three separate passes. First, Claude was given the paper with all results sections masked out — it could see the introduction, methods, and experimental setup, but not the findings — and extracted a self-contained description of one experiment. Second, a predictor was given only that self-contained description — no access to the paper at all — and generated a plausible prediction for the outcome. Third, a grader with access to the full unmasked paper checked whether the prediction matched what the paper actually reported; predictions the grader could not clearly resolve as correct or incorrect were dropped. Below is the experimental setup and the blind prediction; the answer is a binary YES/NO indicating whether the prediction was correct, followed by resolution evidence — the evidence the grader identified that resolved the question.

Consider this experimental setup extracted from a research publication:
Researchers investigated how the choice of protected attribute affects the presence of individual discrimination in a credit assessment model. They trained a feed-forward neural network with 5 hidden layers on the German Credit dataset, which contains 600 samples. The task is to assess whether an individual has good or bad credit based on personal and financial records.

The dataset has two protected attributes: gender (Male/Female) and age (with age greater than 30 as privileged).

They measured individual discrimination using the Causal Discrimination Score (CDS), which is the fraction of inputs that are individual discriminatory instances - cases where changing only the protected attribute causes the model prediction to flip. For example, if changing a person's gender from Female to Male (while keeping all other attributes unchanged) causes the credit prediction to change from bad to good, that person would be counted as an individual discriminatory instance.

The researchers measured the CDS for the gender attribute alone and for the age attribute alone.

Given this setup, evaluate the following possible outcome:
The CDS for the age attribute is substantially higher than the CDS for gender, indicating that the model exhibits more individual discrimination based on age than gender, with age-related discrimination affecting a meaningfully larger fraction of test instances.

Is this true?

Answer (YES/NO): YES